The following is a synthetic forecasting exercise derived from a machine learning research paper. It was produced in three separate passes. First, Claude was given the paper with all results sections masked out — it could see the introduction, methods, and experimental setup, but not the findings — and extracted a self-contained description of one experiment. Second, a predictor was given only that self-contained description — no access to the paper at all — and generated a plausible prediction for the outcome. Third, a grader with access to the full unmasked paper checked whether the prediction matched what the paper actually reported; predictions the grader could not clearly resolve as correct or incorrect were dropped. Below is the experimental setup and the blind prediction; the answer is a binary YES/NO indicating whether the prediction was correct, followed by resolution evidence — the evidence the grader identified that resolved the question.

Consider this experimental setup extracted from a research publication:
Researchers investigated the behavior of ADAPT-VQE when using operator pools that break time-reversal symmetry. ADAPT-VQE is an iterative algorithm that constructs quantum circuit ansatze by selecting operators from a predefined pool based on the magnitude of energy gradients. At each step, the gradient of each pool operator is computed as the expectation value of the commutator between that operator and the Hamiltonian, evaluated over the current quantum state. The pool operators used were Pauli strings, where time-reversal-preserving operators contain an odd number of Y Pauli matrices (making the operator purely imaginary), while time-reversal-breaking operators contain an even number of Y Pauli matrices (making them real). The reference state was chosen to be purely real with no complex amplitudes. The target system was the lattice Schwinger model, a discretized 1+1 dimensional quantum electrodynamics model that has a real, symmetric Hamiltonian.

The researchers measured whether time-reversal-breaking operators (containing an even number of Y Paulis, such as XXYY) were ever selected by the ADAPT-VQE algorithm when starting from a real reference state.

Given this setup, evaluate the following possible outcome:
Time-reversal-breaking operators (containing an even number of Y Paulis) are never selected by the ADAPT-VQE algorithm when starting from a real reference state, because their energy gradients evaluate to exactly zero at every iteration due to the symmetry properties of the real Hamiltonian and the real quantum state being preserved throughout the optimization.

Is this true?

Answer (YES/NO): YES